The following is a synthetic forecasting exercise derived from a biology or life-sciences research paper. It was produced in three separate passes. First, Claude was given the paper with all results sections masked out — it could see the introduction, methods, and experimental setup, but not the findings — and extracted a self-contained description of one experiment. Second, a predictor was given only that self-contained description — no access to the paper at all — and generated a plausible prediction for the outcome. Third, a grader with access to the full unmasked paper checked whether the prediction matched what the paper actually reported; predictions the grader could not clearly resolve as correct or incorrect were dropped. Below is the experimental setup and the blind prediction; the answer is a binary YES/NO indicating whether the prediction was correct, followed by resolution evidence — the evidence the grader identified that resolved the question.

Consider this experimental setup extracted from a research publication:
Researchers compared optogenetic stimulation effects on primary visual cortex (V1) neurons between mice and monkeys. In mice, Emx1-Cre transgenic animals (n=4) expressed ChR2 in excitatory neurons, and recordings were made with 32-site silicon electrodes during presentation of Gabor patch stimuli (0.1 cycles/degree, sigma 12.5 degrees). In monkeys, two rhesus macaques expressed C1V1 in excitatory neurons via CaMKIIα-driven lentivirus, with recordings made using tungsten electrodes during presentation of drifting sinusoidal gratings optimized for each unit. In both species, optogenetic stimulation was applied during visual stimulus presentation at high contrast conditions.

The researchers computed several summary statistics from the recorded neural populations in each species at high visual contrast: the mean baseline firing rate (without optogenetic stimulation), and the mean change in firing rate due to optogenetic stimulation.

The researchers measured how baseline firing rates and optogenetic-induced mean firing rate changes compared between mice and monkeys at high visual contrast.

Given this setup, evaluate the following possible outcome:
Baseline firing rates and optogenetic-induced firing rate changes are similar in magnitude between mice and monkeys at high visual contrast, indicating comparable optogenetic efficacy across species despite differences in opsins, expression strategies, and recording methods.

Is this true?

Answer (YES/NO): NO